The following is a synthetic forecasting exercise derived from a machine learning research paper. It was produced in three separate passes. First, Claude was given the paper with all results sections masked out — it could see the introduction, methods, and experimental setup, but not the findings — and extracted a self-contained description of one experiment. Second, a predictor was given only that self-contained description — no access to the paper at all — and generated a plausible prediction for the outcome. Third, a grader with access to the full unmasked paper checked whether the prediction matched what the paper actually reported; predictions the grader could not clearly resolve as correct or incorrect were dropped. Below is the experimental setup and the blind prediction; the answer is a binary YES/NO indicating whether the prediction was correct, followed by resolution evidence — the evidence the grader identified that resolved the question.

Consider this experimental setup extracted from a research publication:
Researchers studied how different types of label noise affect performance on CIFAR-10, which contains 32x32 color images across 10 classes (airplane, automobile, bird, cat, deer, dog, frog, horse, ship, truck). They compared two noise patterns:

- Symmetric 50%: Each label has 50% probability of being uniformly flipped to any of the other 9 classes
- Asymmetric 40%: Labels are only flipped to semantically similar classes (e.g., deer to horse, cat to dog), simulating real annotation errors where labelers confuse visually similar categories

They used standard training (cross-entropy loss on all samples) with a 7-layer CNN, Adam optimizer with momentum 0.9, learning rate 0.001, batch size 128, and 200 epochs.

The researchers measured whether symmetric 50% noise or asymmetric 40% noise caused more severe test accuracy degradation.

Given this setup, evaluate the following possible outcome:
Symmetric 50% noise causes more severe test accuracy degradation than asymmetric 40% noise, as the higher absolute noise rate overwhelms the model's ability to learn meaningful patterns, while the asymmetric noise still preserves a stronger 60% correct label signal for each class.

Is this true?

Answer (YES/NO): YES